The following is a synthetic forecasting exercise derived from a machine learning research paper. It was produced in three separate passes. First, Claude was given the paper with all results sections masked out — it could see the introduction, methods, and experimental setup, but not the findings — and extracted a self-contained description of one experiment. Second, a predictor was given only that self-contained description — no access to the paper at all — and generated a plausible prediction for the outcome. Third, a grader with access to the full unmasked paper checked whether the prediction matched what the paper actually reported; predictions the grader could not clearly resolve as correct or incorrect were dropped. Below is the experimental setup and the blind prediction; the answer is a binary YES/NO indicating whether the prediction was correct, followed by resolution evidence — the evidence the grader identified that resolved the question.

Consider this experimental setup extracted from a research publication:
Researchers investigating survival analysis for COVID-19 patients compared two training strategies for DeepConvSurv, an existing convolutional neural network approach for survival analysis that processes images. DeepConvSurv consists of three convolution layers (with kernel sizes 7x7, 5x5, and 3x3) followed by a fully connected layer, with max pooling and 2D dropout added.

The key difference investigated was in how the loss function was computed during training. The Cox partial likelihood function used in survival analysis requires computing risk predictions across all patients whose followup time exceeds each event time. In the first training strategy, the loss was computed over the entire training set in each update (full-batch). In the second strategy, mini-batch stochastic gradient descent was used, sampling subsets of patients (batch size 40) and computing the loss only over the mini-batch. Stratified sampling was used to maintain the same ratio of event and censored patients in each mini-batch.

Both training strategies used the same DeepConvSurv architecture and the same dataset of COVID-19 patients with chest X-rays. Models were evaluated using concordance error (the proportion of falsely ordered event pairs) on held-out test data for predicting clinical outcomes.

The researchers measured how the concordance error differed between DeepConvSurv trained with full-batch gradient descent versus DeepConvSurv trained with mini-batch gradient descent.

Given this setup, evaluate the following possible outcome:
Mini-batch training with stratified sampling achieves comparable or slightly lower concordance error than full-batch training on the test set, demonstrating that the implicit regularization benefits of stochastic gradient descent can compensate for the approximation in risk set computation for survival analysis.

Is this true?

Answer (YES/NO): NO